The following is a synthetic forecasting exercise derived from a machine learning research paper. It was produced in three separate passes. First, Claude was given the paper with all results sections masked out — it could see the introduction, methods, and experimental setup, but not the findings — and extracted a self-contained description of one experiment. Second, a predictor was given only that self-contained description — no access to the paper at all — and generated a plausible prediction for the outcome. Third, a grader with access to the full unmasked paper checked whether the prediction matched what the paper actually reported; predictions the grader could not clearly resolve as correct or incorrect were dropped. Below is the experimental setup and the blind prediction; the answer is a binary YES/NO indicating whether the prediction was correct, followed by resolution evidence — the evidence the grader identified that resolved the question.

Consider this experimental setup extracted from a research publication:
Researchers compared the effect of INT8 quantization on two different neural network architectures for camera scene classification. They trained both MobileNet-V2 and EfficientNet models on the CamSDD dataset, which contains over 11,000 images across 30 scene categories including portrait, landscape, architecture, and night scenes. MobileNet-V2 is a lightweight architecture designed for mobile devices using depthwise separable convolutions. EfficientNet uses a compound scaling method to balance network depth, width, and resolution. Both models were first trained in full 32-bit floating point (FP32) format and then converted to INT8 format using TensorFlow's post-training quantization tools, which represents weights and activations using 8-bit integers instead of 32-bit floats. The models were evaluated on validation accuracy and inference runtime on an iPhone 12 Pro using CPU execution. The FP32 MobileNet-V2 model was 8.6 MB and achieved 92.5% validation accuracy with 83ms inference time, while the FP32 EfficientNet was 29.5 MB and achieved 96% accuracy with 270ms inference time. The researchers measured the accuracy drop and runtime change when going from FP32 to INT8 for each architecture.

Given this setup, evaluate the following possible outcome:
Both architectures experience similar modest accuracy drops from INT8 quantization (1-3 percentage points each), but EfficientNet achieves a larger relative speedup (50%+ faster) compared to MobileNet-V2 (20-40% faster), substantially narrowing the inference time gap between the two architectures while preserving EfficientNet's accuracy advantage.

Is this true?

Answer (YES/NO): NO